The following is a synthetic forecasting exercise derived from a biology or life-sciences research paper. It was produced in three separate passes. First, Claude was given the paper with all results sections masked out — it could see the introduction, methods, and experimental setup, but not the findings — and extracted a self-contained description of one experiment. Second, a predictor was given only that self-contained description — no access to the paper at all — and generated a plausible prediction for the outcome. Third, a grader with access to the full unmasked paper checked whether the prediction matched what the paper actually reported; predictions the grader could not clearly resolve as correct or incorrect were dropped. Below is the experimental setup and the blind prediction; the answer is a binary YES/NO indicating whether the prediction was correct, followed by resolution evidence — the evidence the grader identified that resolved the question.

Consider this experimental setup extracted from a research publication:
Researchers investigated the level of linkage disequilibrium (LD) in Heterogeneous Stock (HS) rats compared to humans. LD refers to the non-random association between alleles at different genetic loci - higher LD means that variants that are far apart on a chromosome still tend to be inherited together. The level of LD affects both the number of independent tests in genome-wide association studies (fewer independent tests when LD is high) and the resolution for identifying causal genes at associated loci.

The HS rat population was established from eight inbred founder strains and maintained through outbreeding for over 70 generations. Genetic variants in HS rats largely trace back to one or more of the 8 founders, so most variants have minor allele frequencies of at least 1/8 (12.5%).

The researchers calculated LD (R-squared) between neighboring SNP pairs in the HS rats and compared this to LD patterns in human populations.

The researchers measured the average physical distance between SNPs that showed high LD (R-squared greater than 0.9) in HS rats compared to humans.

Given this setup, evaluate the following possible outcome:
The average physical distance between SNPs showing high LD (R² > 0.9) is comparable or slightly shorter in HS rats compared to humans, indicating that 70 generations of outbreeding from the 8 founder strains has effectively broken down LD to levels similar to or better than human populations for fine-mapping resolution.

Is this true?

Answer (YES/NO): NO